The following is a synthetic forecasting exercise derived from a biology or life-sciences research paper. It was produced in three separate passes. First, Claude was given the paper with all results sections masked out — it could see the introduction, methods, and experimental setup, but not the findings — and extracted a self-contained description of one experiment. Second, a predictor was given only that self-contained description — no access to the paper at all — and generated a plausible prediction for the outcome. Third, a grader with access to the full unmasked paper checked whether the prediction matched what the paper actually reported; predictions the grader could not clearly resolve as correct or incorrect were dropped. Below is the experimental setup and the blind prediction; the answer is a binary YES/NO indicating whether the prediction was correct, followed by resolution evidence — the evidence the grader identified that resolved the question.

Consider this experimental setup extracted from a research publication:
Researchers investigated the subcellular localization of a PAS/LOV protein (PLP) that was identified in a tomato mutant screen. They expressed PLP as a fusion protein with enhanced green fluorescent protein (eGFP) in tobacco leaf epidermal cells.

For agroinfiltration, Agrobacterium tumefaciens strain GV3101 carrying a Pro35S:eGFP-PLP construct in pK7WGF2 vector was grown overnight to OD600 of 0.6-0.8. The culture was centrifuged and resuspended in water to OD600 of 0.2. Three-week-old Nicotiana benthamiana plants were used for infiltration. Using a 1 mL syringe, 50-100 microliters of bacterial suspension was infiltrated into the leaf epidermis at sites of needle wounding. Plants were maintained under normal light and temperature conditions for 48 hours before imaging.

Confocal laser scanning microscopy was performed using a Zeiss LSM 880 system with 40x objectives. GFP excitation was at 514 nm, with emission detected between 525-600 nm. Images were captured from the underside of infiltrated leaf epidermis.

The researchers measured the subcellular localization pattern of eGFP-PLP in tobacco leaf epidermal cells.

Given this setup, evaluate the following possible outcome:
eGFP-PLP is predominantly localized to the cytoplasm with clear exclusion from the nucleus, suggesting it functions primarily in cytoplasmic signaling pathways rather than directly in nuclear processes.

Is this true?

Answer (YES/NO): NO